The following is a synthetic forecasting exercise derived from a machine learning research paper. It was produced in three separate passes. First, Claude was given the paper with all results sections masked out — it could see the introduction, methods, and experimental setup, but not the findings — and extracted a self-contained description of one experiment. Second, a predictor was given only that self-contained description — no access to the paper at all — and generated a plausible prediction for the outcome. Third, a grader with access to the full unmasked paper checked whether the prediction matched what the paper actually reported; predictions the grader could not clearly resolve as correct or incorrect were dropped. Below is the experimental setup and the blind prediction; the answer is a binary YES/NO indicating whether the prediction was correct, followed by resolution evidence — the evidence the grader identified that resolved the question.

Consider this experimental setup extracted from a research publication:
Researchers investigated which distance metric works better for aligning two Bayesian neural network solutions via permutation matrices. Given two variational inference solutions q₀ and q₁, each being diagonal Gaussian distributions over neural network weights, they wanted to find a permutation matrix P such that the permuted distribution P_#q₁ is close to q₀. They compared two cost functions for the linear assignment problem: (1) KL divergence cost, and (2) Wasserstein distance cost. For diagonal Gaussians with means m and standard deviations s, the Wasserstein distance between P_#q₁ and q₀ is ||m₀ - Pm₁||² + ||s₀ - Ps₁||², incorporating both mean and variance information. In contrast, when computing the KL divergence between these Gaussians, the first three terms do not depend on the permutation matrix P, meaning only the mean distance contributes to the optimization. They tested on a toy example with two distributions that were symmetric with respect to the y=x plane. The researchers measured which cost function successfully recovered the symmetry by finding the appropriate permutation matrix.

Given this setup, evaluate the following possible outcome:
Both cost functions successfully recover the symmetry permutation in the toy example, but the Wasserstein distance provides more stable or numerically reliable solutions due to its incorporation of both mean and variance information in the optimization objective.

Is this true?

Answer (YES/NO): NO